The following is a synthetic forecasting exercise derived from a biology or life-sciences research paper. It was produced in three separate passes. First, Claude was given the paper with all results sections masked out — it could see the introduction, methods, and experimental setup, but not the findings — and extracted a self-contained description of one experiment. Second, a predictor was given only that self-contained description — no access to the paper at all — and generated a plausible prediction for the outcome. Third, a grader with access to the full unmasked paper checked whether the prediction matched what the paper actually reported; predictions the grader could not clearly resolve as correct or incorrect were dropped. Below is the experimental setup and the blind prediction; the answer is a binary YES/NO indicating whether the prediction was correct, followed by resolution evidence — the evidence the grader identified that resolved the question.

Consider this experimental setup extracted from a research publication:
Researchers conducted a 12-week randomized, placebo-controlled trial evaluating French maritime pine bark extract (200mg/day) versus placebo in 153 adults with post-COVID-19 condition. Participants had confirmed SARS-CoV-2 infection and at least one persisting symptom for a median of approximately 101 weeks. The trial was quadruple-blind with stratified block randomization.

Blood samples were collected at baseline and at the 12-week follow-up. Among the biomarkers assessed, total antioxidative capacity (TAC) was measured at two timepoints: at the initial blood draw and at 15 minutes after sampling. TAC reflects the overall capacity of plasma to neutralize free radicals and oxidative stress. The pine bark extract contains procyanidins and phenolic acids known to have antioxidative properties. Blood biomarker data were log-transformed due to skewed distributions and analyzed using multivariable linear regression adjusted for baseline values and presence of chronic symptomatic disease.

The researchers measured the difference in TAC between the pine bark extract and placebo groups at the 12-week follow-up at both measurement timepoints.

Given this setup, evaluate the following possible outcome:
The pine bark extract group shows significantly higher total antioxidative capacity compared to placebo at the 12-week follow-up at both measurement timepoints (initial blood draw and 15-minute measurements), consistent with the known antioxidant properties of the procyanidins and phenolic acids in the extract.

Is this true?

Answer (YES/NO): NO